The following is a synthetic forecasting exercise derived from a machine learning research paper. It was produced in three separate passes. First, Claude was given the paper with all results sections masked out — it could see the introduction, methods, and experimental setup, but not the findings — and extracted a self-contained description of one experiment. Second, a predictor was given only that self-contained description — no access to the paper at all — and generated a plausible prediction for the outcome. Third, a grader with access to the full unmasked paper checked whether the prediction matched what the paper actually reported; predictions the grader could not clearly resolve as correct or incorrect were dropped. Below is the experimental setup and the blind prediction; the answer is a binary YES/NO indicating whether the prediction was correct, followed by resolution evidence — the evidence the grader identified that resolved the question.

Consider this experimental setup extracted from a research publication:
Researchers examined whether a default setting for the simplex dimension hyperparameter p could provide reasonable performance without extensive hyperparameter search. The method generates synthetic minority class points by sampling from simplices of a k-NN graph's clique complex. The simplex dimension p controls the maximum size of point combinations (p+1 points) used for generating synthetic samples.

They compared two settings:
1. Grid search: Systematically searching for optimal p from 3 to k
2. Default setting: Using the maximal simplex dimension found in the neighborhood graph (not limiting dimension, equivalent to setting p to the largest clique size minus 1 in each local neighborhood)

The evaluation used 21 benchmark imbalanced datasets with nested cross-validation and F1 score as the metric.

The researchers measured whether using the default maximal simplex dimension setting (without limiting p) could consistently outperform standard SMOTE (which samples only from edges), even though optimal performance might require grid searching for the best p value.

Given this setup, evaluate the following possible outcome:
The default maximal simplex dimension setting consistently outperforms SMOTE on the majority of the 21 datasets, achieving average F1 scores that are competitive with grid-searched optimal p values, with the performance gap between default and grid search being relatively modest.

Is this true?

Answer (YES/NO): NO